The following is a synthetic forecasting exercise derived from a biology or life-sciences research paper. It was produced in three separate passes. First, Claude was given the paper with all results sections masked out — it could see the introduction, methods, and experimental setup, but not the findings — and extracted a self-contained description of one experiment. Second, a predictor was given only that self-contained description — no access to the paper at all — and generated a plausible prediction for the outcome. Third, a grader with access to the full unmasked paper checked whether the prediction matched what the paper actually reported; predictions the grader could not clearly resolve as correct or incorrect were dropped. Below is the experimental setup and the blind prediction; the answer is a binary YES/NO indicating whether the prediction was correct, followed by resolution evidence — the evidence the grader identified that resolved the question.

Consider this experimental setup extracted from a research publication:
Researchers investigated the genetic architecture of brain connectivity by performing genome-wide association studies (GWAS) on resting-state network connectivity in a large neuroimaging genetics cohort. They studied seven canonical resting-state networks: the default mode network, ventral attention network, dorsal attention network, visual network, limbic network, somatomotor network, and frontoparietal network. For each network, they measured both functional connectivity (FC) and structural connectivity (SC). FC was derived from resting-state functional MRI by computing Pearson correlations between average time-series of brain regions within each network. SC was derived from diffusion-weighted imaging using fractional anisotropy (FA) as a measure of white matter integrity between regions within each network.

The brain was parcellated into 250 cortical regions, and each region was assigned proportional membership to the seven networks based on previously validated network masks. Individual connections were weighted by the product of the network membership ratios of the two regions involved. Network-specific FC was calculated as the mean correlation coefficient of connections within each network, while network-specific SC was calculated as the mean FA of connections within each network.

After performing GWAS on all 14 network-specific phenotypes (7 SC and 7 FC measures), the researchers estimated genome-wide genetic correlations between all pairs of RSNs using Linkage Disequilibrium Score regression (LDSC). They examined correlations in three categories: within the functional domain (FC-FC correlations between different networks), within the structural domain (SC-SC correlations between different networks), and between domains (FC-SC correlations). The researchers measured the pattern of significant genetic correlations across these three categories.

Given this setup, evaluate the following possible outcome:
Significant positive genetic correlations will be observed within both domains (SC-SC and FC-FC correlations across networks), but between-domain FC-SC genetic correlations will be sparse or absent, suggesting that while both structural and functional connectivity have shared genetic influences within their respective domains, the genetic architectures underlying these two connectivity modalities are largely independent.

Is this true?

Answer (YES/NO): NO